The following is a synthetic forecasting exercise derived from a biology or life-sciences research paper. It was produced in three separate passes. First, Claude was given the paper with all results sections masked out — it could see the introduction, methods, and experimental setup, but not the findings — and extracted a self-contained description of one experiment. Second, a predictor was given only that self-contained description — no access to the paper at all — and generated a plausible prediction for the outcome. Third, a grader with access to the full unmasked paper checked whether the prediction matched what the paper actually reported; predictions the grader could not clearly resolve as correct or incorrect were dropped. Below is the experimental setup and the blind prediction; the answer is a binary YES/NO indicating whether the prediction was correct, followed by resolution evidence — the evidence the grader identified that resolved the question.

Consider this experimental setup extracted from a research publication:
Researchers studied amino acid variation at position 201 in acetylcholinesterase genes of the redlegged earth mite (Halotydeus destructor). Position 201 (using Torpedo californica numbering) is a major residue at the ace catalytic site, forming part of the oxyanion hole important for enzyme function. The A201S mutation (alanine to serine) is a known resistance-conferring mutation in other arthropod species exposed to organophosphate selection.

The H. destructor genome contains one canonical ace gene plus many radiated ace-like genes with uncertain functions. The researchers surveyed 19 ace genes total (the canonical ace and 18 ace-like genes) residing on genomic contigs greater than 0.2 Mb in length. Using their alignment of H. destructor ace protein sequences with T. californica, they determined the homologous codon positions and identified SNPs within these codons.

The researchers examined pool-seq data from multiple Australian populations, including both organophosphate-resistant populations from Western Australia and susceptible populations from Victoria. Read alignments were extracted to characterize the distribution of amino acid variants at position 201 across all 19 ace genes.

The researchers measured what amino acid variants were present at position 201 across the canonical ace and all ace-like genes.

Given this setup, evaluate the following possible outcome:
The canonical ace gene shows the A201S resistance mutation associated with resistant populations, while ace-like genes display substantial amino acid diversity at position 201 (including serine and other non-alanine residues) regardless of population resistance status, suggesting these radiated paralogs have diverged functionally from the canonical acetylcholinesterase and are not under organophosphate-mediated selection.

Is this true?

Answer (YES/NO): NO